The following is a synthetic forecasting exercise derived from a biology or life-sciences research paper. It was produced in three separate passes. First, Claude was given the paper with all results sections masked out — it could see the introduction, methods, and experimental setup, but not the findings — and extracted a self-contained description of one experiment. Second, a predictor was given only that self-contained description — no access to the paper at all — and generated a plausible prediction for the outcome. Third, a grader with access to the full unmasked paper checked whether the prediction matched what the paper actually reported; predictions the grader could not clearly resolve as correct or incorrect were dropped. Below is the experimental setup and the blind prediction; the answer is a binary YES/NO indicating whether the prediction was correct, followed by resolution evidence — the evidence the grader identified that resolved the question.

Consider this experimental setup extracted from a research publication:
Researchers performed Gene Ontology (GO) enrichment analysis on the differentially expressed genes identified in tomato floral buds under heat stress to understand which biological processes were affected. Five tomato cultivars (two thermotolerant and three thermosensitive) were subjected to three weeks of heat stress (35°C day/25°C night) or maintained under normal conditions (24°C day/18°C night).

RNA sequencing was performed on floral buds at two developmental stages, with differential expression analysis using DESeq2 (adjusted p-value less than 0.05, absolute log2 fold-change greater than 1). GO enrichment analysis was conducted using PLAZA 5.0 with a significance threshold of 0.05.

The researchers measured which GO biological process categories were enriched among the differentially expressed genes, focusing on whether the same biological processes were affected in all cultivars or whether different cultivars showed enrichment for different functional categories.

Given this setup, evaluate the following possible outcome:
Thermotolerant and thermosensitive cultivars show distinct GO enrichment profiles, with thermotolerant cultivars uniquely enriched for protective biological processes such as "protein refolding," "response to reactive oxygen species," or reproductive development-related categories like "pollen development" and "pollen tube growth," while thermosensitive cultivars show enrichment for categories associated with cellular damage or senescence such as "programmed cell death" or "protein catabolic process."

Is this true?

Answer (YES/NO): NO